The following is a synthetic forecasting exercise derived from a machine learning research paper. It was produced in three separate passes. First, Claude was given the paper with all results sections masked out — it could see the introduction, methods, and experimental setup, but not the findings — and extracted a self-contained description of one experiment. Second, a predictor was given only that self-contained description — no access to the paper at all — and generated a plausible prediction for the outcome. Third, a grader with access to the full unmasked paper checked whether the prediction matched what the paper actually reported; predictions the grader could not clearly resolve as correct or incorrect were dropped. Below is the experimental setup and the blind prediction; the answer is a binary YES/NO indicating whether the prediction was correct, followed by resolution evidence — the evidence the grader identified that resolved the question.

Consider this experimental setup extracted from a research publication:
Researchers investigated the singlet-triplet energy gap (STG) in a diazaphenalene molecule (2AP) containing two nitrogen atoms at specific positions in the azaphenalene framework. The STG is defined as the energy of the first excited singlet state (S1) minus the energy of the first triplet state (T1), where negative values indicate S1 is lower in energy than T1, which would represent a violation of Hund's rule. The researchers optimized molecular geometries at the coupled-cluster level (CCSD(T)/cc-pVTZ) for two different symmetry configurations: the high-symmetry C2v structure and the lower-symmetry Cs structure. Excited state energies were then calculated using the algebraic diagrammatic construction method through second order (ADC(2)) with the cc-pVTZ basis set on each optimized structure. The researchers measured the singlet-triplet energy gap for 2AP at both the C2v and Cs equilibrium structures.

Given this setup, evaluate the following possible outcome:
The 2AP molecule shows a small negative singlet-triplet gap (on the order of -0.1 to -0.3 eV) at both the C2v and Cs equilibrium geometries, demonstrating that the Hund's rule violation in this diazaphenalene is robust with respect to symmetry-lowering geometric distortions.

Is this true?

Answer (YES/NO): NO